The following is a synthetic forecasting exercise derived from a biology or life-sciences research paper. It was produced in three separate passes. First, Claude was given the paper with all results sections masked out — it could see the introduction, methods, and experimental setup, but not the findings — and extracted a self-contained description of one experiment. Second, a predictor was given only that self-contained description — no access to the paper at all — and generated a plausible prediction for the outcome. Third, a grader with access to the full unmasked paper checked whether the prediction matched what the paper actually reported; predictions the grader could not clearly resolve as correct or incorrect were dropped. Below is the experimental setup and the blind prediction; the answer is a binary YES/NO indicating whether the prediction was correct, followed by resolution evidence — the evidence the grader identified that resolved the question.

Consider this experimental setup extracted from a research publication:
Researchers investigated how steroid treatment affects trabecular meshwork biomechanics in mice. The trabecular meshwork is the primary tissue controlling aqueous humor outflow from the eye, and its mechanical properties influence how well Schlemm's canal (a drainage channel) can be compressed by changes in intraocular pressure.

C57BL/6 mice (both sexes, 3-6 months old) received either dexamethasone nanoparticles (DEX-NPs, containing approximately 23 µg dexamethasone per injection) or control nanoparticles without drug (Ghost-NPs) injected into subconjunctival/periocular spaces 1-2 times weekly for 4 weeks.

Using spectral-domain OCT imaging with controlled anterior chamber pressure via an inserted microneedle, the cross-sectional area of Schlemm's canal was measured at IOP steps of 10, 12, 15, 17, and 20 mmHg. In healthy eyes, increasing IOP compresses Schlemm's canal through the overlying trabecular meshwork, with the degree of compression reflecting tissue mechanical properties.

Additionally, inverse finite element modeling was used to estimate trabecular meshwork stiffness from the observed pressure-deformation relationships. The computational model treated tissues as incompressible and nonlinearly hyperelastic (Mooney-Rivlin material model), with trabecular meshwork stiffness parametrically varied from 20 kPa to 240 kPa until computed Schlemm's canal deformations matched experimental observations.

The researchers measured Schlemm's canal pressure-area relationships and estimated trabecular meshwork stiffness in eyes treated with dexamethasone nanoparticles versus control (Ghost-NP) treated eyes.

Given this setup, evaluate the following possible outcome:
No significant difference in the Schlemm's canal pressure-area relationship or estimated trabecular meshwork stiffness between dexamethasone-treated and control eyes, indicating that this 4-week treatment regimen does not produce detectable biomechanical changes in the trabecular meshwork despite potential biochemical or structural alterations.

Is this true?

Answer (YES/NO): NO